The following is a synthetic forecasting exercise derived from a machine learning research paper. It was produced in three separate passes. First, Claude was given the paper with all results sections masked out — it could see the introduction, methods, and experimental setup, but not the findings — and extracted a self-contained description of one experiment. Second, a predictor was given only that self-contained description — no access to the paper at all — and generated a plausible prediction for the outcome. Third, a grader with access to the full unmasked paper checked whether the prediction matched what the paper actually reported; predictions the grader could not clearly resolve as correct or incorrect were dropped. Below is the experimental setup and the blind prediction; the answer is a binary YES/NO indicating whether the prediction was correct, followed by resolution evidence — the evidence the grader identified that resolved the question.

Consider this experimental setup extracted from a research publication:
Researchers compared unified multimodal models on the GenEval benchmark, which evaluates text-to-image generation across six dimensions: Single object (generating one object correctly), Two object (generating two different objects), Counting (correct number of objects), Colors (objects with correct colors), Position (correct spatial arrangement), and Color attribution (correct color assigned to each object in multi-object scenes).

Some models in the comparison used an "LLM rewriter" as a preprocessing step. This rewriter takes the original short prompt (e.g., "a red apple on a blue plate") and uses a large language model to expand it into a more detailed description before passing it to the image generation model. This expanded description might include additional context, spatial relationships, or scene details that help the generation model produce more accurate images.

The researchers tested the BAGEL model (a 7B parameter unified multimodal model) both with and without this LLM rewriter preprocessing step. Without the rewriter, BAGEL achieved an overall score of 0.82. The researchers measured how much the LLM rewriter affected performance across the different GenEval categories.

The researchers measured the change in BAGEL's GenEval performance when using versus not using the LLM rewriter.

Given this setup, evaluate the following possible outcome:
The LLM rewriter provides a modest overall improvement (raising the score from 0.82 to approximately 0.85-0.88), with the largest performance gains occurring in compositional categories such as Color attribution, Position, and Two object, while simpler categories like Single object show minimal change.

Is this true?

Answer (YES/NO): NO